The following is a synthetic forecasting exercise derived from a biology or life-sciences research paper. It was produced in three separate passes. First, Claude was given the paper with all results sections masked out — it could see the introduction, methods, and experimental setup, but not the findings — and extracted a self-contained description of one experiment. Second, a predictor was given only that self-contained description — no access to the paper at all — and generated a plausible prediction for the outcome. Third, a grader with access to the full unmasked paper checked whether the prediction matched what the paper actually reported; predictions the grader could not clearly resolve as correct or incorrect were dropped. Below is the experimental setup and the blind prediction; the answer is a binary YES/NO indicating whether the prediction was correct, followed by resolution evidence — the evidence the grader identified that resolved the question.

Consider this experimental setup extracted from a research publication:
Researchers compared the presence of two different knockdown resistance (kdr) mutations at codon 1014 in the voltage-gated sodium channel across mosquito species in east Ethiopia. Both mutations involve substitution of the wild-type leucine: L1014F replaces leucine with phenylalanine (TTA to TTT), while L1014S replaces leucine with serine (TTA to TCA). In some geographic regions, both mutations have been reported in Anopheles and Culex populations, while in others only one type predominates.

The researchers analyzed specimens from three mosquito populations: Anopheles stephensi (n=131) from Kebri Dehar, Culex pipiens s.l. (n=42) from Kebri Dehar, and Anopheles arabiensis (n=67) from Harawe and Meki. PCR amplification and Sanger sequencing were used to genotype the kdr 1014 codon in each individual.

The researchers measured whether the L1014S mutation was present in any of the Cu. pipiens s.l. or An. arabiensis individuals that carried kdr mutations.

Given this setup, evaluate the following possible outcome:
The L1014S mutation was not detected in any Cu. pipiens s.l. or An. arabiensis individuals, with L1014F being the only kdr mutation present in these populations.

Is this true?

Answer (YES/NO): YES